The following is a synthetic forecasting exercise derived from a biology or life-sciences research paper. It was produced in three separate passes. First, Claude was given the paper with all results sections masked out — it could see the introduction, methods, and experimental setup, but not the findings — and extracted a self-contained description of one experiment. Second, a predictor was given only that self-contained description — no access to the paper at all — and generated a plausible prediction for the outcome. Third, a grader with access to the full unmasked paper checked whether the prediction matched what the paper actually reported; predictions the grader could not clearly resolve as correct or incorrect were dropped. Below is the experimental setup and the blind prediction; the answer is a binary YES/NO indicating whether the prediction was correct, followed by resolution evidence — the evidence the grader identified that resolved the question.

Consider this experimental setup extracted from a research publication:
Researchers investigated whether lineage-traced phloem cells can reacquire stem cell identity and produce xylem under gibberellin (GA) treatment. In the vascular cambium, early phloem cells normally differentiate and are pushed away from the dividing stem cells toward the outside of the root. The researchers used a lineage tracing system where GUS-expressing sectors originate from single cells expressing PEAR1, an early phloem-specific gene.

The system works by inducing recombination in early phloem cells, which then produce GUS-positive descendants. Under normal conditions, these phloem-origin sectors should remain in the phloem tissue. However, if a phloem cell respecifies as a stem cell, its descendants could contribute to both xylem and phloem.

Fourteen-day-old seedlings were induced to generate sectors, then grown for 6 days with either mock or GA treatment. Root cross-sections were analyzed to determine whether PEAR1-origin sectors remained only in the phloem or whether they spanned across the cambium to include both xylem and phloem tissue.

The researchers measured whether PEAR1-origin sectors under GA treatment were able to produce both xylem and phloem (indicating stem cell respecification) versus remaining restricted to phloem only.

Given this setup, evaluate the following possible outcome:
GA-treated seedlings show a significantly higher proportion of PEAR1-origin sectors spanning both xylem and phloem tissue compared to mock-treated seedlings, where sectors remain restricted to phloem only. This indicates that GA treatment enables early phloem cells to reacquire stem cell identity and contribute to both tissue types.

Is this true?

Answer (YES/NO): YES